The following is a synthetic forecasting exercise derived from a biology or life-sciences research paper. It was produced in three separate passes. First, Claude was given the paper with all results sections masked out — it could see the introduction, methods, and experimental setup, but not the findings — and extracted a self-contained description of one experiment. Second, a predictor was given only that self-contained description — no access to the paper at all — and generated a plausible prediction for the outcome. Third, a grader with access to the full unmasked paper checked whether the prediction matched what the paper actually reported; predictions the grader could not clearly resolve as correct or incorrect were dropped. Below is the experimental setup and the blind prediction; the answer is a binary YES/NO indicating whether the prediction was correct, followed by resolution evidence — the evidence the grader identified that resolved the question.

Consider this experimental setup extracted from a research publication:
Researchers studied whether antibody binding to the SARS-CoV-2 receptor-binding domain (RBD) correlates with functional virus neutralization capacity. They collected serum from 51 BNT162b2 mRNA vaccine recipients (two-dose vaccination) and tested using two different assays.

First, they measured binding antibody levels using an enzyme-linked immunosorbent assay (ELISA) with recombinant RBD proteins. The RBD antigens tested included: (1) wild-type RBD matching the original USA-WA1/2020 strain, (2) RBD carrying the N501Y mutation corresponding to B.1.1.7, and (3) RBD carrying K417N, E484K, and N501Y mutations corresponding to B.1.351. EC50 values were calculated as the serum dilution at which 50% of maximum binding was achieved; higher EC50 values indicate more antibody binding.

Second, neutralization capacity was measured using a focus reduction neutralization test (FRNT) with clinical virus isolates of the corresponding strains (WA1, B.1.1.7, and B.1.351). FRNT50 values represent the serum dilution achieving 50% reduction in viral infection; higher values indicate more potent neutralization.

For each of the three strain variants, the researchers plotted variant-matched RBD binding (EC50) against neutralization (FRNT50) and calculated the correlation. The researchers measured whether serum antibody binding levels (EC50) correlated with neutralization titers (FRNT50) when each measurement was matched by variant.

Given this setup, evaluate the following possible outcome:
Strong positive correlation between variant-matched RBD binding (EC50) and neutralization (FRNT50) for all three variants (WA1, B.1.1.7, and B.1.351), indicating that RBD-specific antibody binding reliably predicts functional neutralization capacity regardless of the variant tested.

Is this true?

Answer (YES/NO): YES